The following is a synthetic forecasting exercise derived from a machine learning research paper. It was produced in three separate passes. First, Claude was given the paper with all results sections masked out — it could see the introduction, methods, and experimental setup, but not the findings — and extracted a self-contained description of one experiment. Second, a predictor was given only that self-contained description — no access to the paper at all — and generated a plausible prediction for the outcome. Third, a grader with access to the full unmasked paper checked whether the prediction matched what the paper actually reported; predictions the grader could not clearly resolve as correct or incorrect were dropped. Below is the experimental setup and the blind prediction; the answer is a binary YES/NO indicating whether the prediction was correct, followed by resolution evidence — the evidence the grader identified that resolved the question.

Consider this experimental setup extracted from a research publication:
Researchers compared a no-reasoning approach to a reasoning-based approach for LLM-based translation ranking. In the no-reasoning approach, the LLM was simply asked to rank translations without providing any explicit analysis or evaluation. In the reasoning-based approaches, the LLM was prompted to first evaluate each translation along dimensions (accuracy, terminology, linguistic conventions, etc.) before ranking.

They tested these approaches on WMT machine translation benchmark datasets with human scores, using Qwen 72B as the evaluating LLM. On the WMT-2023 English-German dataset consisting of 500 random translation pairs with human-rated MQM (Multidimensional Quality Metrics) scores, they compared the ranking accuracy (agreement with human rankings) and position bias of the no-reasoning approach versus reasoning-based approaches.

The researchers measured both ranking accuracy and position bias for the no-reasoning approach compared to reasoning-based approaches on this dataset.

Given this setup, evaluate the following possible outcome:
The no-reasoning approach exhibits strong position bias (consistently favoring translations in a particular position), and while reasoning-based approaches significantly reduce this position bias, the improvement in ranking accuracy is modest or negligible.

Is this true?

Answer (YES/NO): NO